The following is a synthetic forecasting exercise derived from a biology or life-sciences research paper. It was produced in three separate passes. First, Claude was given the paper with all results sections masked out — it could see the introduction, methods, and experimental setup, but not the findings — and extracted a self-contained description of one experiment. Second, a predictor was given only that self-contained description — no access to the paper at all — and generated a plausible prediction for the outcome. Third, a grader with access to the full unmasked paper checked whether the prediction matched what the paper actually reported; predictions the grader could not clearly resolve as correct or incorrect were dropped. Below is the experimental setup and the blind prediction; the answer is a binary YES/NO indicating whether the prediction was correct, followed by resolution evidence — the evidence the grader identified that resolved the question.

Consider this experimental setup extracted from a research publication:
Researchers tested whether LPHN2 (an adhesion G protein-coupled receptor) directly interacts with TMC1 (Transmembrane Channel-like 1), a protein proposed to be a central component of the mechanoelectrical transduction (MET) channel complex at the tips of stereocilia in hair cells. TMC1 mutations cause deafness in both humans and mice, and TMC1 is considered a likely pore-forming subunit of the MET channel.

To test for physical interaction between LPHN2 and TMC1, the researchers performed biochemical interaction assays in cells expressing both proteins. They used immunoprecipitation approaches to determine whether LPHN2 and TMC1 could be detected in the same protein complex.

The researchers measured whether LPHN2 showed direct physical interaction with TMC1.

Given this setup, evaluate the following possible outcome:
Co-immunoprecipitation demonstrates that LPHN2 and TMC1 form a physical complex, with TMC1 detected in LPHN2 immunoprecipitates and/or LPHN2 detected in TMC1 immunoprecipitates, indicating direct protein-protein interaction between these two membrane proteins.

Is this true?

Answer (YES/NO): YES